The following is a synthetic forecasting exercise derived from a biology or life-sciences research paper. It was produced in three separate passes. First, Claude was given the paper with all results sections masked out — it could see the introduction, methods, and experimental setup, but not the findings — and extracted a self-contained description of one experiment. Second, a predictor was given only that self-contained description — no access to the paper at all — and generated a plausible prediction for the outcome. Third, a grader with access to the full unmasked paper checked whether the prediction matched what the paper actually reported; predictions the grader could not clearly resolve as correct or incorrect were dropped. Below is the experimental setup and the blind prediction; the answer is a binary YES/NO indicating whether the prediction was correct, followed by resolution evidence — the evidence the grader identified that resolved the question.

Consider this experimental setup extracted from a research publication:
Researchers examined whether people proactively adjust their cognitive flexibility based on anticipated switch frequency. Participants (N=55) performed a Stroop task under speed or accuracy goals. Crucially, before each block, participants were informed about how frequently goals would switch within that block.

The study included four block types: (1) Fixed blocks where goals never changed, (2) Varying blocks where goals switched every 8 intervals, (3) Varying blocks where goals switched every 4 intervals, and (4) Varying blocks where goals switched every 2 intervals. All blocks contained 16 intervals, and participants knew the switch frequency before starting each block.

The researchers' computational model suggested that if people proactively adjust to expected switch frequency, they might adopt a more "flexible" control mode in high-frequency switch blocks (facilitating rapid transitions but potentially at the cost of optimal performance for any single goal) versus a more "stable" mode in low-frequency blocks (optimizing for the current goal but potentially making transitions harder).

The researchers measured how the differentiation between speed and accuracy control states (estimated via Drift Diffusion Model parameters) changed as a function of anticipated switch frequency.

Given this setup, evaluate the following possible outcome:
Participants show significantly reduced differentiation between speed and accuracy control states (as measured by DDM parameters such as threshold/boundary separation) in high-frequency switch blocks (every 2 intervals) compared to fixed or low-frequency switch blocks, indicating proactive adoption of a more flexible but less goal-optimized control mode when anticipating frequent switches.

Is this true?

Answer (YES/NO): YES